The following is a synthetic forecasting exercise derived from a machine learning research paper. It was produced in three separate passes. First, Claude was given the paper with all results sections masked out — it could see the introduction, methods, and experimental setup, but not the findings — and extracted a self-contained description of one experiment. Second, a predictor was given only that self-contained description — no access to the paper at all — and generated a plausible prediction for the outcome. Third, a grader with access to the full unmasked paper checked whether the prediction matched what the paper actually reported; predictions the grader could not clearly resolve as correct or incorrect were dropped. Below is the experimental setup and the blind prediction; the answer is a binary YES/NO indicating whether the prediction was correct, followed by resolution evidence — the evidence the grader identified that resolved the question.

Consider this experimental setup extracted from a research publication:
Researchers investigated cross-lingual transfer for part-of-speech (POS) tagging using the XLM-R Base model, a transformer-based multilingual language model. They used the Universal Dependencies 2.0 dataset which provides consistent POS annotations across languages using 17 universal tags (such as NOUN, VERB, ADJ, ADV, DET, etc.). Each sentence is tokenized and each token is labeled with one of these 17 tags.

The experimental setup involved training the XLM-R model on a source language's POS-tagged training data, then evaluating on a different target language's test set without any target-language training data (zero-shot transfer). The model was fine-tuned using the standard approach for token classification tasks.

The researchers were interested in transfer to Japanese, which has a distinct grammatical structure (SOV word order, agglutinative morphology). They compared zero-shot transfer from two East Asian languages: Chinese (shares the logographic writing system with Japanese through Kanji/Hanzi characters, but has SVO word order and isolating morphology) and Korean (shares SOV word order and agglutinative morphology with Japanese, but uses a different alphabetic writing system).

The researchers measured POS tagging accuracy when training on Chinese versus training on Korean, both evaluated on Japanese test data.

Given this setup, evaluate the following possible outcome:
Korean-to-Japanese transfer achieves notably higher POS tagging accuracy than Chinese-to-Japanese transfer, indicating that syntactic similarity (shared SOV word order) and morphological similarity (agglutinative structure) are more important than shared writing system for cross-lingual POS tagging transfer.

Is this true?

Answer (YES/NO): NO